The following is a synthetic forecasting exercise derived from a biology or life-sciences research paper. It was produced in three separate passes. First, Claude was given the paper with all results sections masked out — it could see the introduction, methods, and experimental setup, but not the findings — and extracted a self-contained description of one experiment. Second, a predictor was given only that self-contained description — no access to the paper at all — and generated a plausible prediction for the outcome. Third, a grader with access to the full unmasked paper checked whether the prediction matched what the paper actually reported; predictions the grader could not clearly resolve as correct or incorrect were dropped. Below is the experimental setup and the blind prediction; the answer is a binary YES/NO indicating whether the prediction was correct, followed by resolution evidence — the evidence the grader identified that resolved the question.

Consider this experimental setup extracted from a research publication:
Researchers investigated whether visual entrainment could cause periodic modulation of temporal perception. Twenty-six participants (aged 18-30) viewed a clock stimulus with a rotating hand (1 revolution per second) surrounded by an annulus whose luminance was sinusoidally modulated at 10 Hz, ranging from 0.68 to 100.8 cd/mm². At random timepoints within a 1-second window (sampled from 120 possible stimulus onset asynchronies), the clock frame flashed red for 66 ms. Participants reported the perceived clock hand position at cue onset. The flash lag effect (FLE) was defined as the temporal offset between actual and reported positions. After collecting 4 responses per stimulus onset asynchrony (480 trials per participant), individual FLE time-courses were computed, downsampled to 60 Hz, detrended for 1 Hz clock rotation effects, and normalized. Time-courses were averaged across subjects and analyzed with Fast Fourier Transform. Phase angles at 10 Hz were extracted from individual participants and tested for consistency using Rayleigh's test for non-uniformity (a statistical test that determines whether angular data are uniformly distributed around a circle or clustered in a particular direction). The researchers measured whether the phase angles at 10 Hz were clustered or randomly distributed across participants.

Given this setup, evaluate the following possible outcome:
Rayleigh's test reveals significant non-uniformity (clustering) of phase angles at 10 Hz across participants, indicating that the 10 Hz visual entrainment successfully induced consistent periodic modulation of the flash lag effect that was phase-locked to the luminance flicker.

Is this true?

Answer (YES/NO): YES